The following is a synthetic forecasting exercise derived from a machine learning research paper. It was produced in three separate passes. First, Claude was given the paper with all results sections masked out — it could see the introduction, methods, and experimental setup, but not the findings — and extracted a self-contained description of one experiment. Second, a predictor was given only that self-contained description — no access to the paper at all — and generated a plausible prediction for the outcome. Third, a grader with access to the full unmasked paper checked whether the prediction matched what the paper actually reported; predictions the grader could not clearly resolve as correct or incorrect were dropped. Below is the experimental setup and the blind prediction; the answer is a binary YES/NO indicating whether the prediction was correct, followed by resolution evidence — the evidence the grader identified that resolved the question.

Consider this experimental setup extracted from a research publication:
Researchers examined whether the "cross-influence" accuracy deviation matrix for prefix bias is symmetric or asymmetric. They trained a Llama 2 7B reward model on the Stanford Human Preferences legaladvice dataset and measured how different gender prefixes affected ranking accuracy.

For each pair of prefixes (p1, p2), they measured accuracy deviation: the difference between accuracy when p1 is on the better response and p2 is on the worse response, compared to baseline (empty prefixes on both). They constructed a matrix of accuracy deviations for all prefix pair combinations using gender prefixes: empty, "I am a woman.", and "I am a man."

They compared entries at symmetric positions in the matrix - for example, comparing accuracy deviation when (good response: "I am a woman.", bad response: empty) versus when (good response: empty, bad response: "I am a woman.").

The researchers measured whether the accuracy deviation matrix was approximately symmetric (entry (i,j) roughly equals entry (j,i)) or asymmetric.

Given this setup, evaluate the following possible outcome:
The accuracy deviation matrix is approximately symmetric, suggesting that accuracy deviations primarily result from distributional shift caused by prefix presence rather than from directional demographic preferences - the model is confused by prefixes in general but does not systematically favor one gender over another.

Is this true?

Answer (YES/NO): NO